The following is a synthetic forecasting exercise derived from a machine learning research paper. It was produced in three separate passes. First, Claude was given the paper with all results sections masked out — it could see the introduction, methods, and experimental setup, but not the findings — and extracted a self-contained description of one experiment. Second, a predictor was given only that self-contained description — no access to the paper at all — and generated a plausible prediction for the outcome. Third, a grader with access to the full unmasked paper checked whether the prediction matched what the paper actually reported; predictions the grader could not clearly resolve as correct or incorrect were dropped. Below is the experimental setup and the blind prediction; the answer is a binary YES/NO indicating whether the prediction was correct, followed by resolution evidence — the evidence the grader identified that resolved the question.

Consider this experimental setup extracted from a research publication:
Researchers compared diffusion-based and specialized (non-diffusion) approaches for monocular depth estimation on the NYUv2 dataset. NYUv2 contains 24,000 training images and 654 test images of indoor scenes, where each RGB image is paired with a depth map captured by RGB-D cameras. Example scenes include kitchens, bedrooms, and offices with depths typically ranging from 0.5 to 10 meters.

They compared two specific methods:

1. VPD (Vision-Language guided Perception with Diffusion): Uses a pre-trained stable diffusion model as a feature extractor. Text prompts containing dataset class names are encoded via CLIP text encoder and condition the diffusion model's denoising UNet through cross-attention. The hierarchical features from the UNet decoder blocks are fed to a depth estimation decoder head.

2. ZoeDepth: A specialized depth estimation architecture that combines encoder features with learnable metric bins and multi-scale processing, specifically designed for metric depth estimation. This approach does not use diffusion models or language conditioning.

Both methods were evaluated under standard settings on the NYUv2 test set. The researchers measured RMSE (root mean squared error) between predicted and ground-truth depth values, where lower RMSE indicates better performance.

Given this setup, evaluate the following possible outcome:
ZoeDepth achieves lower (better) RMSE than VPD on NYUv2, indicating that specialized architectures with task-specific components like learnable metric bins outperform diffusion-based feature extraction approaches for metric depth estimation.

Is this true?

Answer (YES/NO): NO